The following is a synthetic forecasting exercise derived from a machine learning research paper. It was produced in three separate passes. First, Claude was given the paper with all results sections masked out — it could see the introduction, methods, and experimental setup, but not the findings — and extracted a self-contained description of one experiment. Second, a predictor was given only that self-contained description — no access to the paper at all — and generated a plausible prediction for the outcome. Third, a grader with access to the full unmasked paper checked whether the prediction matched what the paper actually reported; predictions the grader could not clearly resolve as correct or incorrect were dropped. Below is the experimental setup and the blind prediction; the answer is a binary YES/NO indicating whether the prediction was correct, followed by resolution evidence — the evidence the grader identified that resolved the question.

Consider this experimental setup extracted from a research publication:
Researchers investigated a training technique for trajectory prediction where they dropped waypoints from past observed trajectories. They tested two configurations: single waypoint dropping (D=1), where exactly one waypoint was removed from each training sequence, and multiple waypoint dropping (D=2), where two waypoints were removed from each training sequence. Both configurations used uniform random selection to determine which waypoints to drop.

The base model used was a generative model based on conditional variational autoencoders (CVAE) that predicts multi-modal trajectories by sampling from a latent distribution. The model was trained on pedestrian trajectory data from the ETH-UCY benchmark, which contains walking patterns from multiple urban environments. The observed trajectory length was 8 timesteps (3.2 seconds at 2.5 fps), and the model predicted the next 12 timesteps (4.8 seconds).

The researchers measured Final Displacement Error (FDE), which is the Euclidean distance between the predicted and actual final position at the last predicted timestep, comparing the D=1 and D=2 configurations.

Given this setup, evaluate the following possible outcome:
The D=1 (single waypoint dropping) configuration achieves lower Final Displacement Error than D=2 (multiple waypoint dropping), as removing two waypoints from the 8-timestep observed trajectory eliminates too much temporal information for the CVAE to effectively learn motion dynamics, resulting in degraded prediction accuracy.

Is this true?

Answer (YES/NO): YES